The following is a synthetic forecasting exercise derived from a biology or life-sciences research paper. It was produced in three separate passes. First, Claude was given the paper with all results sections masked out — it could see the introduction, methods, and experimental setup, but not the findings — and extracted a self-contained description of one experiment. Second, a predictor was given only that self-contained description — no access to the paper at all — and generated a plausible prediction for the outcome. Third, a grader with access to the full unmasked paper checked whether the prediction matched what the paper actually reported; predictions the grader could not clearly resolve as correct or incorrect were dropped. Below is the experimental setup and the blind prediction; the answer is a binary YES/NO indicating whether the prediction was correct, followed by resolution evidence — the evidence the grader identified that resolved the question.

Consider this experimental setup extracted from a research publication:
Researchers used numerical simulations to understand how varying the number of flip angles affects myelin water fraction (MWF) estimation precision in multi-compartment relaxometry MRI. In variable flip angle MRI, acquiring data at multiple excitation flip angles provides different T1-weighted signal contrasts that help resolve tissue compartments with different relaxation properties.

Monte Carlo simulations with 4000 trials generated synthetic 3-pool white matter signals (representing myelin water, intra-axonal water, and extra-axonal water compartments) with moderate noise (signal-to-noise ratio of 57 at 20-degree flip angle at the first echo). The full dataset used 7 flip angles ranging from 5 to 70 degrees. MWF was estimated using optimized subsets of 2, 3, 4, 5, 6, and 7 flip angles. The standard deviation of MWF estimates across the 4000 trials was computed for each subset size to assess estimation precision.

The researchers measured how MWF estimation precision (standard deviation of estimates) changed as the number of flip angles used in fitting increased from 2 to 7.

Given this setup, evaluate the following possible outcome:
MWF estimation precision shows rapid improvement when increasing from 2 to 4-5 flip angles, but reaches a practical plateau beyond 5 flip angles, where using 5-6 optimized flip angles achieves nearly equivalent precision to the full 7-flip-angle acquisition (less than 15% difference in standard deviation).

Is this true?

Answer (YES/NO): NO